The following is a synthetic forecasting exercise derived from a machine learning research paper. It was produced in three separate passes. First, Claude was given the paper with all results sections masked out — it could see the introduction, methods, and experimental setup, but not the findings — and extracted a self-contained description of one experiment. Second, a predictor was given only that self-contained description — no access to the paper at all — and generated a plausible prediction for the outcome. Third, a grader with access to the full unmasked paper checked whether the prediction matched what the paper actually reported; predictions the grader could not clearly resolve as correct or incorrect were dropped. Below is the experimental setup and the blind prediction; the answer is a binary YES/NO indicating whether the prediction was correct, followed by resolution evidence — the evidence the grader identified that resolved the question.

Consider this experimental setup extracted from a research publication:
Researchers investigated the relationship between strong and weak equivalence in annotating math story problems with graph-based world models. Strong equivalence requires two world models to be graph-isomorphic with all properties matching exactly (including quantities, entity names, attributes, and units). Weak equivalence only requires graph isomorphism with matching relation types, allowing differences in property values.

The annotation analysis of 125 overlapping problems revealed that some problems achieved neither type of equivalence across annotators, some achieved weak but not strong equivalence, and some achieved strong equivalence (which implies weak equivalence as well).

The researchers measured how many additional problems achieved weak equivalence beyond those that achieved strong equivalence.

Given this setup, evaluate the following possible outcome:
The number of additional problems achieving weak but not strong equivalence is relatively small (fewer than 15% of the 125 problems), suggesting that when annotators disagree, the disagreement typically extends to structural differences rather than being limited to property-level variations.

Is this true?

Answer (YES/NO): NO